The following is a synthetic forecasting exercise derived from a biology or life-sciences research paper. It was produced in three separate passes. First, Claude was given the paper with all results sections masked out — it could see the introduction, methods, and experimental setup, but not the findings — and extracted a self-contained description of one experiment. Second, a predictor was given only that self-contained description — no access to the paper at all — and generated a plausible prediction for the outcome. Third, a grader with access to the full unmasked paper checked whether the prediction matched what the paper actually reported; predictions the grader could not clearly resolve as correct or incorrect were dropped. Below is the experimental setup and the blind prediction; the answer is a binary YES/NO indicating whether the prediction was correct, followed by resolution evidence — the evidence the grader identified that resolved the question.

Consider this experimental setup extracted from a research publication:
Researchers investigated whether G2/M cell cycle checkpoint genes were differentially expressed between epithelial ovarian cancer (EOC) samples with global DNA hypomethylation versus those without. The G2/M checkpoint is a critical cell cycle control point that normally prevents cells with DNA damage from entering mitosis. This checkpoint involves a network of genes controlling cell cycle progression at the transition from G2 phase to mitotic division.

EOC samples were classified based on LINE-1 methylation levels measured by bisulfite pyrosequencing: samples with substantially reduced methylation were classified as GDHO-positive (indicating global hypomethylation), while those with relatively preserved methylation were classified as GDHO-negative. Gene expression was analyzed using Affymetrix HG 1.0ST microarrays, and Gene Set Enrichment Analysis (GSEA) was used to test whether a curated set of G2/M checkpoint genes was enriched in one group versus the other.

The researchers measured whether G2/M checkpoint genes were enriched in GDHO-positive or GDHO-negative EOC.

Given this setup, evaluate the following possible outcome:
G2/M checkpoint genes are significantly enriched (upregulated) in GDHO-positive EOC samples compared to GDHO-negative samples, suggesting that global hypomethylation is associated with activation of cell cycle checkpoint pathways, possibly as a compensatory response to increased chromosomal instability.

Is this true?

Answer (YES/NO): YES